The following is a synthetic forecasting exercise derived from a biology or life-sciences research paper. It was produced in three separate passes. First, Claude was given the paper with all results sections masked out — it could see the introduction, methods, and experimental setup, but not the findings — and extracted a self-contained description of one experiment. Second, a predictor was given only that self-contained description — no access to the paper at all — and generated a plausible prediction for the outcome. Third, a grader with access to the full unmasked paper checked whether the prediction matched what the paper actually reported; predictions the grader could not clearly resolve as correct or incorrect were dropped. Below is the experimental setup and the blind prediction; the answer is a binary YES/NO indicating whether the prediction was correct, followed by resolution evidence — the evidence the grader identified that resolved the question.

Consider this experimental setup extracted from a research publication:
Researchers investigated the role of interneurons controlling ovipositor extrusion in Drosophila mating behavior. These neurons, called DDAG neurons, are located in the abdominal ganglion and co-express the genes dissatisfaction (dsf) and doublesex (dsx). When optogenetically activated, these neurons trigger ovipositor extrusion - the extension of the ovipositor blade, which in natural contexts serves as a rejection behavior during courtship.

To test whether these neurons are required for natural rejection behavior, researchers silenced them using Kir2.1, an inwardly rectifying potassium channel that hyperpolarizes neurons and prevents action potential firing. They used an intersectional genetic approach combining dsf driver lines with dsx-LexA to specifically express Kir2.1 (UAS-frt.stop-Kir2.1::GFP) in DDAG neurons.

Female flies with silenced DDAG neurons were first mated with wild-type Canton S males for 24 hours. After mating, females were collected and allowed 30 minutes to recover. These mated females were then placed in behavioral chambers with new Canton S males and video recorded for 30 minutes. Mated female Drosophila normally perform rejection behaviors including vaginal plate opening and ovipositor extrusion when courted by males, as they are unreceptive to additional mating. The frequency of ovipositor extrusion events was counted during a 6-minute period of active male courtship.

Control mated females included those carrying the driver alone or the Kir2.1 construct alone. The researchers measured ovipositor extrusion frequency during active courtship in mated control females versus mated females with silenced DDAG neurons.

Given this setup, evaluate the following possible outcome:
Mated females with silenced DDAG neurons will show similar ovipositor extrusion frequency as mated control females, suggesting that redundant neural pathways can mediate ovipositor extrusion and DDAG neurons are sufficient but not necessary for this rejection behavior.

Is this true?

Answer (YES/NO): NO